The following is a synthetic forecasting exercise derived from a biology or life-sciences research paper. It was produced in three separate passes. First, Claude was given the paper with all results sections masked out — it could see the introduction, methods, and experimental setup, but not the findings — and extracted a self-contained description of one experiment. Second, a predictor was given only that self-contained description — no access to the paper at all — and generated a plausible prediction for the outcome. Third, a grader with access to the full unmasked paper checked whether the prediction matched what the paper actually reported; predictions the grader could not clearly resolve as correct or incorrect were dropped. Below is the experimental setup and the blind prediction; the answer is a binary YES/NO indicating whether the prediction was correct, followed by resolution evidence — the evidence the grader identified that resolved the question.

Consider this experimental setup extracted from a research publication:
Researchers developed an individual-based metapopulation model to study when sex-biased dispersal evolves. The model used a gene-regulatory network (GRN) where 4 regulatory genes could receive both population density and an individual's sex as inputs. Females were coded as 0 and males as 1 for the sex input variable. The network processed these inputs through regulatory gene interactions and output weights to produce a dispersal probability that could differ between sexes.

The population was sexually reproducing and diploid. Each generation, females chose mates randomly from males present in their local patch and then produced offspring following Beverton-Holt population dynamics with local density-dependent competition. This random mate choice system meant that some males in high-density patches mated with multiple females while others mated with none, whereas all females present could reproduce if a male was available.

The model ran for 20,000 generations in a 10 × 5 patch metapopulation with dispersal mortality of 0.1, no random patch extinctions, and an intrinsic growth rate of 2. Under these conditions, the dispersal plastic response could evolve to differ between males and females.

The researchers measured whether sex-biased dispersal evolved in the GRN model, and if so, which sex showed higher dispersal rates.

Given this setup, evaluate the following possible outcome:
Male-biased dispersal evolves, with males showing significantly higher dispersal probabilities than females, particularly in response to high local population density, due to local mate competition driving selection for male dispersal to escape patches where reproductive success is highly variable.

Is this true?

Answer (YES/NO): YES